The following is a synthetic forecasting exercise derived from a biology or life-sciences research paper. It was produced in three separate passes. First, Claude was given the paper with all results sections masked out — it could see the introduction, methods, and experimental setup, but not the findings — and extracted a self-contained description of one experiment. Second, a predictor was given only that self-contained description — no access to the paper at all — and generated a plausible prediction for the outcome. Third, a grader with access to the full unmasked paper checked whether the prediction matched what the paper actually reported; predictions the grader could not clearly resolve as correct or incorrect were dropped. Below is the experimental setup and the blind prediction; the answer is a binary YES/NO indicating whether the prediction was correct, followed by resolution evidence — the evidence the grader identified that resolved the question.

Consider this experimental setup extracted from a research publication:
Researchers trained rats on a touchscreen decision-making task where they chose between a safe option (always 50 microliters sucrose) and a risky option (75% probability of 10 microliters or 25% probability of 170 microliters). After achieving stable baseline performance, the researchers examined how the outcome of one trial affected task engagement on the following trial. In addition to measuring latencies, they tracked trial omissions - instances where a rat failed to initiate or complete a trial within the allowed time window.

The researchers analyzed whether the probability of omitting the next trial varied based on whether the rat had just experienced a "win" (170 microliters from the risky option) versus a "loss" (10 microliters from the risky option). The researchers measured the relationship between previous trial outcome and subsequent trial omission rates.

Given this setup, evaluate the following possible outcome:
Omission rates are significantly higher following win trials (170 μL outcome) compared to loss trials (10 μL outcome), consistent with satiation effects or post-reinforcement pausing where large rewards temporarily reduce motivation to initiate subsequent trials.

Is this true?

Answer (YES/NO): NO